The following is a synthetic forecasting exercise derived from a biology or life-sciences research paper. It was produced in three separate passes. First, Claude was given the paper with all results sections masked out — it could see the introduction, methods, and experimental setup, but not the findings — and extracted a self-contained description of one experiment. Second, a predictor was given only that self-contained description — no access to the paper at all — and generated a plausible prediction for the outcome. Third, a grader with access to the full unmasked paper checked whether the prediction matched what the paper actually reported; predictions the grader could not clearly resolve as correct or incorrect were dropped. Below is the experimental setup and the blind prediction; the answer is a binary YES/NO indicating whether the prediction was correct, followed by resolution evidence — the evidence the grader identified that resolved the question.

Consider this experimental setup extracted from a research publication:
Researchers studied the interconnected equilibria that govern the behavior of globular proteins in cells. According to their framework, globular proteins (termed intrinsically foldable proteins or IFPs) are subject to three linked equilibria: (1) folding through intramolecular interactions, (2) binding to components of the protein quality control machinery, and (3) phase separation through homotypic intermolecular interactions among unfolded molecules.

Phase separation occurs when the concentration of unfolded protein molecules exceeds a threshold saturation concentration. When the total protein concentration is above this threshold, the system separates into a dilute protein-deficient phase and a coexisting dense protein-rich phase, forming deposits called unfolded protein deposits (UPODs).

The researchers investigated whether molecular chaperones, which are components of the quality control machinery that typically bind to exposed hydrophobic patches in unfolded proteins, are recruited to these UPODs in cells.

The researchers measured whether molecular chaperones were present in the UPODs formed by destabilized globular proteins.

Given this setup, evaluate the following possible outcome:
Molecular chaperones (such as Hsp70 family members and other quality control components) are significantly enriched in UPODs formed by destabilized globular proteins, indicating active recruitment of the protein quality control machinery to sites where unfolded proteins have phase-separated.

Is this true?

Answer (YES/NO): YES